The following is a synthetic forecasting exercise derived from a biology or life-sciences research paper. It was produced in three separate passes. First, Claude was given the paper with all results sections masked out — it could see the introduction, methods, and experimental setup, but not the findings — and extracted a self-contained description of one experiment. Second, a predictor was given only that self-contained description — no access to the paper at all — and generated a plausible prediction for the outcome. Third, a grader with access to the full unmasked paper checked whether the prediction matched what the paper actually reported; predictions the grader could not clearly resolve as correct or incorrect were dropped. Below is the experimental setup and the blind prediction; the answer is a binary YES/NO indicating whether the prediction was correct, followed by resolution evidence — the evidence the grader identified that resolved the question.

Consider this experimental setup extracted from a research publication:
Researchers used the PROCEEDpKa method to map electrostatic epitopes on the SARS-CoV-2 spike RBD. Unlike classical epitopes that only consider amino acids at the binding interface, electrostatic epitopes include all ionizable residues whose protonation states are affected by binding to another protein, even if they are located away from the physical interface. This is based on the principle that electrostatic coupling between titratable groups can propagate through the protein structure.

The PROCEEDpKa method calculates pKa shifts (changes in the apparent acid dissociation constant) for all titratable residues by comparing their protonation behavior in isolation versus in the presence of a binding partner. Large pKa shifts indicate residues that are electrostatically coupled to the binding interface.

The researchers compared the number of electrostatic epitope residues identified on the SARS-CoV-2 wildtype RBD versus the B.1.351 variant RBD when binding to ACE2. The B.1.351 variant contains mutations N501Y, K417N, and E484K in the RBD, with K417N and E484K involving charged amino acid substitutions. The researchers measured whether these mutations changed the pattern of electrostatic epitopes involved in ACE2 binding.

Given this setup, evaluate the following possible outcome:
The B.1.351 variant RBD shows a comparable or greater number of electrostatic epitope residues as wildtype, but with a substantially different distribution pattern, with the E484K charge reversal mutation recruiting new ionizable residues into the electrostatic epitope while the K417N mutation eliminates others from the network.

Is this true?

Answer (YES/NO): NO